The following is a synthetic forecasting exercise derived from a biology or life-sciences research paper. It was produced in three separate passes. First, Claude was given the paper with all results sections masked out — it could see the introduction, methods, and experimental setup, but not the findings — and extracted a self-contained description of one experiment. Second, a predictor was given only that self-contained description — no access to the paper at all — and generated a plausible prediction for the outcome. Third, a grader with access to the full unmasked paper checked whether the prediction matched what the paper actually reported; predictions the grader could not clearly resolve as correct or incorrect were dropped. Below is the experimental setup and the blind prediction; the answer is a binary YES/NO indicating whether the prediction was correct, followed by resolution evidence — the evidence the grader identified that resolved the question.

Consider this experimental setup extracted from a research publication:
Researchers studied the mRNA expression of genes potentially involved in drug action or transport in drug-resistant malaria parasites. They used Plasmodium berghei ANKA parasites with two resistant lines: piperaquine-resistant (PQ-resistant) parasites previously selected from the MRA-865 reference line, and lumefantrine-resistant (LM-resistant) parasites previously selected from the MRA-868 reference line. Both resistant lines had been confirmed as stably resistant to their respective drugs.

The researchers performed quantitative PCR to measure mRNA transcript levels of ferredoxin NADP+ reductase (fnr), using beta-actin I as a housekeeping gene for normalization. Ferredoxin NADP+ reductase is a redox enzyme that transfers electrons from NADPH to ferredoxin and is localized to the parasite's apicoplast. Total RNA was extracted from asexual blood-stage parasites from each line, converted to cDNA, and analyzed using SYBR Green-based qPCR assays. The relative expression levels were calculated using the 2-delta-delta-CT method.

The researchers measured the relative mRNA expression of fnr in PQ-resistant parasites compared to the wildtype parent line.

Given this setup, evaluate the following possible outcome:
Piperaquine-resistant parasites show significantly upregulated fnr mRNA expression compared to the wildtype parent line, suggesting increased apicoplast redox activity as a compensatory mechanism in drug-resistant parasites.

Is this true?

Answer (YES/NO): NO